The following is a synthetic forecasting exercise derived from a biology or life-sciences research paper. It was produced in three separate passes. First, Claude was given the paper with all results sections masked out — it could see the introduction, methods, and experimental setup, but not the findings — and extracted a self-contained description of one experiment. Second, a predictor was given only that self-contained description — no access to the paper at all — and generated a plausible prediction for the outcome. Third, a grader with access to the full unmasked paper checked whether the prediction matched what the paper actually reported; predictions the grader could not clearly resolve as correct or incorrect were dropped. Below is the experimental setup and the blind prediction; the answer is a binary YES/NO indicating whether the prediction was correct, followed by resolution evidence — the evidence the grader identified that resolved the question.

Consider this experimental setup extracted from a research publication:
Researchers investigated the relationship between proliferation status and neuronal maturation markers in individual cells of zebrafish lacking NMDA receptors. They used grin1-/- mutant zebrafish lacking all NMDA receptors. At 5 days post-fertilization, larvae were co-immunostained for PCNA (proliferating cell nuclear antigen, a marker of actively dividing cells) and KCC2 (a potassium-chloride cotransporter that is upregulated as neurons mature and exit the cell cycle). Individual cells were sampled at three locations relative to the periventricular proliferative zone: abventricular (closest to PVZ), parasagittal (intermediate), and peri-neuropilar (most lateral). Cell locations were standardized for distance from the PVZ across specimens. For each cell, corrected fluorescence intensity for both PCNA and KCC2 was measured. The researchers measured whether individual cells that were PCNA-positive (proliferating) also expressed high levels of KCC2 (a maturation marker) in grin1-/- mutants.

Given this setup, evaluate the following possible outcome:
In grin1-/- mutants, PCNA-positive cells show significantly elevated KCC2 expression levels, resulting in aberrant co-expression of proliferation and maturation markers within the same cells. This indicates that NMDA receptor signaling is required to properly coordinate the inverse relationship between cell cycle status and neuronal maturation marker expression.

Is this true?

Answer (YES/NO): NO